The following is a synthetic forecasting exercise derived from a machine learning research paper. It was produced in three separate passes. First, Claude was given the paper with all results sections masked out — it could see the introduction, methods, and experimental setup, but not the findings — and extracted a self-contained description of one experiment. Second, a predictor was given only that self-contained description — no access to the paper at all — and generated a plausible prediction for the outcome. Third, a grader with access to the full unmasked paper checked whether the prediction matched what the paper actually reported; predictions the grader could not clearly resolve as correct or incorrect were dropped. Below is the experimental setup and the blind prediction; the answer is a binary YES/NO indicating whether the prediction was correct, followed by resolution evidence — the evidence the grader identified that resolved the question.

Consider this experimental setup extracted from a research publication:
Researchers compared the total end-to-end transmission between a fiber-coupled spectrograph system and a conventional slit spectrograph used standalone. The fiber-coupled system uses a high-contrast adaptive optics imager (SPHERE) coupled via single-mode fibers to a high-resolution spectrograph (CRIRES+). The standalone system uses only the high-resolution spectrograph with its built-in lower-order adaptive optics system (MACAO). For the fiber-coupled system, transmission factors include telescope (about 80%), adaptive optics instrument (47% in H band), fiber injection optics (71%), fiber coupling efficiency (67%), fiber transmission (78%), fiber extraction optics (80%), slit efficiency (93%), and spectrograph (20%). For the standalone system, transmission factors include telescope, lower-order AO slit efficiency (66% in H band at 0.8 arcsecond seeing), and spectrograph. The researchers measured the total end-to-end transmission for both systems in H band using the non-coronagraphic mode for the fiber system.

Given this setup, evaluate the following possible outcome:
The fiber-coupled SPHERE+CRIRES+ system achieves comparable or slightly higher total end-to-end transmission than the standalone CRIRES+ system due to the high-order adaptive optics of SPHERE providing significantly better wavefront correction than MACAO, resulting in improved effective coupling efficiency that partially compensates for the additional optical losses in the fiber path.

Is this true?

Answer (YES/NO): NO